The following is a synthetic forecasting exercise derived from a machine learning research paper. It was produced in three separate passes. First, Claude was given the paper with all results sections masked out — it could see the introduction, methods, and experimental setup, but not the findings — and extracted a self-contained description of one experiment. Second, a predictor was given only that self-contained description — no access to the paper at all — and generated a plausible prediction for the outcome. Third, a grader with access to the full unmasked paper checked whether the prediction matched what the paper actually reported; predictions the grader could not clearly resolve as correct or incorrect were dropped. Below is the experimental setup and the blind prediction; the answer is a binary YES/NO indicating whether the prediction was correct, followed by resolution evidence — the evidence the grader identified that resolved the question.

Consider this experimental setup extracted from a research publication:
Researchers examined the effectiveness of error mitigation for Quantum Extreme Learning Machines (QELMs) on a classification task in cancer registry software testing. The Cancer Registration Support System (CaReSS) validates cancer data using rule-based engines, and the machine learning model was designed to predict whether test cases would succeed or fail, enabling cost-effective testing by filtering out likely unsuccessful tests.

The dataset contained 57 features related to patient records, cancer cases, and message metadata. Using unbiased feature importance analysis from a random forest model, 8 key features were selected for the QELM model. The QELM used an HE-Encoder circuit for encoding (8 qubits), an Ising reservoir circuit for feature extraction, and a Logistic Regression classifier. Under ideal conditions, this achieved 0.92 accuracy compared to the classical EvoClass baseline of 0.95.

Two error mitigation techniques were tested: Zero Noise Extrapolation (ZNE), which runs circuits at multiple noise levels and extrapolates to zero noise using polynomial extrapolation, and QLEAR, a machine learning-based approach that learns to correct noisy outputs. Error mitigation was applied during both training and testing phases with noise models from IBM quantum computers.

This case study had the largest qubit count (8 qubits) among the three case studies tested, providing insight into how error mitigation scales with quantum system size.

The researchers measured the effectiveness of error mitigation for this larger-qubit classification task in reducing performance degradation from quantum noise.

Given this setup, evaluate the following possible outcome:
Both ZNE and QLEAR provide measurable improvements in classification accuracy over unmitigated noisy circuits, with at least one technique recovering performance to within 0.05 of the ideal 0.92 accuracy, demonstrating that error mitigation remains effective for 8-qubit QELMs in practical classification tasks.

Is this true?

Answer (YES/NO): NO